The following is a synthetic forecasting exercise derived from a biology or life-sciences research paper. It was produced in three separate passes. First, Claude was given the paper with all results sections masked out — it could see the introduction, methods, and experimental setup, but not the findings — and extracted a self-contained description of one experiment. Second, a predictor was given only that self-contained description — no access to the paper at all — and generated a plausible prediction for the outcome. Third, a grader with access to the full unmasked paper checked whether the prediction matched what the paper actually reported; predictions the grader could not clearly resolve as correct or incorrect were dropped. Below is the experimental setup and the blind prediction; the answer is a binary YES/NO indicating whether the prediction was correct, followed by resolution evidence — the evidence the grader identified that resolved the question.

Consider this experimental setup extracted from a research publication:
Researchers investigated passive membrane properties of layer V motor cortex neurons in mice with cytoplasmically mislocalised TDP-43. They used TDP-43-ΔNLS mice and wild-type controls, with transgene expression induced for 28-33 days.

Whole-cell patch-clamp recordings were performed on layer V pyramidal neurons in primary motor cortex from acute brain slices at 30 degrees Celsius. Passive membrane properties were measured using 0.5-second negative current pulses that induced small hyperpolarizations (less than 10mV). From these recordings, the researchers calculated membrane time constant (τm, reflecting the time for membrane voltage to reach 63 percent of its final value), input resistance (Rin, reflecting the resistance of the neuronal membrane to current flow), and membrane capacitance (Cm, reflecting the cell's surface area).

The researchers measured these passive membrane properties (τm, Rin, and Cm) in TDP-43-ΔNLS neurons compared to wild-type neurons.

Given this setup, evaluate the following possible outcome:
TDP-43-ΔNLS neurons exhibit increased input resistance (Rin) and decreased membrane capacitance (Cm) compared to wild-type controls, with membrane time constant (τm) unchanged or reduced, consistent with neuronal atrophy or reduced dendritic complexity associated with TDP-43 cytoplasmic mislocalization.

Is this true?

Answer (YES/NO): NO